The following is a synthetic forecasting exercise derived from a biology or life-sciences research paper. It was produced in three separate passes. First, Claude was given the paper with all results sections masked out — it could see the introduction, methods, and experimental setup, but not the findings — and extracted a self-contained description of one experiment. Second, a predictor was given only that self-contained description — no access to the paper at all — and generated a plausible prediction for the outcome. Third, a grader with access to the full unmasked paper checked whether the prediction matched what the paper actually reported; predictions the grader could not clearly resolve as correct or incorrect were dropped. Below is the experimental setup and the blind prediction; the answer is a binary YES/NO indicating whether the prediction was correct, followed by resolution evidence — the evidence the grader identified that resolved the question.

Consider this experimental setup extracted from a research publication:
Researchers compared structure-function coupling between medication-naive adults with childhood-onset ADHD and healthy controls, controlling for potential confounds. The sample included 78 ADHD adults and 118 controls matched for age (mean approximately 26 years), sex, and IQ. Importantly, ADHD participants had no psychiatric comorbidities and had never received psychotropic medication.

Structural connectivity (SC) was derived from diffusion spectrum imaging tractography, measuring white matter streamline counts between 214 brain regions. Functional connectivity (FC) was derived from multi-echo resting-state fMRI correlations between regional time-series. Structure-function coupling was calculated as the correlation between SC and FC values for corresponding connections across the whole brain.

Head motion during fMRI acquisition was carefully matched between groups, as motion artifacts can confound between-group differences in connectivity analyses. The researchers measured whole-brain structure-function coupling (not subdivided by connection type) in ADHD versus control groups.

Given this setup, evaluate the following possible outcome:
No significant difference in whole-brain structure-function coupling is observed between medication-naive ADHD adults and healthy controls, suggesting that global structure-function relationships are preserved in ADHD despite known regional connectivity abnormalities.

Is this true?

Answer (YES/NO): NO